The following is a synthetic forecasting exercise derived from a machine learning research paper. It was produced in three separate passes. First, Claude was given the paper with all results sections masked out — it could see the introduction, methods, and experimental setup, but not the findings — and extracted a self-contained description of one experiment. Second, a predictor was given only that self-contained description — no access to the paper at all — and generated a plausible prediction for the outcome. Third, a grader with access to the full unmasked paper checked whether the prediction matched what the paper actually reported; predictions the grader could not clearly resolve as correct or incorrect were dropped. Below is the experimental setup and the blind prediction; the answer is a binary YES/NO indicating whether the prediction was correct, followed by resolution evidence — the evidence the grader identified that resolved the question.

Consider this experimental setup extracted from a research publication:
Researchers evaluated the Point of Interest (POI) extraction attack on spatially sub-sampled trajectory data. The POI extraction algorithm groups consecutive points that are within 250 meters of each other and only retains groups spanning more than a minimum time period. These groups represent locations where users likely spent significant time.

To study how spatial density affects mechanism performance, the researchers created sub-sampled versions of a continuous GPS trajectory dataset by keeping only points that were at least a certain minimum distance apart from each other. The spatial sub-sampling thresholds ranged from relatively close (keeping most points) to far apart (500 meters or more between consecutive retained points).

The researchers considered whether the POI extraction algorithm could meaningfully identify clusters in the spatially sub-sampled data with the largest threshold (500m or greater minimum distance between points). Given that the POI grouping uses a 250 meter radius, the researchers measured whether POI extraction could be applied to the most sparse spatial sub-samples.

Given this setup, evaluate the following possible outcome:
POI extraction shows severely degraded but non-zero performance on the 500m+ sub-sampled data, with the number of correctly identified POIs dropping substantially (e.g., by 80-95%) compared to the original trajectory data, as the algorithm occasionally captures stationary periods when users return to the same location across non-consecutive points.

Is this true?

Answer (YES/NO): NO